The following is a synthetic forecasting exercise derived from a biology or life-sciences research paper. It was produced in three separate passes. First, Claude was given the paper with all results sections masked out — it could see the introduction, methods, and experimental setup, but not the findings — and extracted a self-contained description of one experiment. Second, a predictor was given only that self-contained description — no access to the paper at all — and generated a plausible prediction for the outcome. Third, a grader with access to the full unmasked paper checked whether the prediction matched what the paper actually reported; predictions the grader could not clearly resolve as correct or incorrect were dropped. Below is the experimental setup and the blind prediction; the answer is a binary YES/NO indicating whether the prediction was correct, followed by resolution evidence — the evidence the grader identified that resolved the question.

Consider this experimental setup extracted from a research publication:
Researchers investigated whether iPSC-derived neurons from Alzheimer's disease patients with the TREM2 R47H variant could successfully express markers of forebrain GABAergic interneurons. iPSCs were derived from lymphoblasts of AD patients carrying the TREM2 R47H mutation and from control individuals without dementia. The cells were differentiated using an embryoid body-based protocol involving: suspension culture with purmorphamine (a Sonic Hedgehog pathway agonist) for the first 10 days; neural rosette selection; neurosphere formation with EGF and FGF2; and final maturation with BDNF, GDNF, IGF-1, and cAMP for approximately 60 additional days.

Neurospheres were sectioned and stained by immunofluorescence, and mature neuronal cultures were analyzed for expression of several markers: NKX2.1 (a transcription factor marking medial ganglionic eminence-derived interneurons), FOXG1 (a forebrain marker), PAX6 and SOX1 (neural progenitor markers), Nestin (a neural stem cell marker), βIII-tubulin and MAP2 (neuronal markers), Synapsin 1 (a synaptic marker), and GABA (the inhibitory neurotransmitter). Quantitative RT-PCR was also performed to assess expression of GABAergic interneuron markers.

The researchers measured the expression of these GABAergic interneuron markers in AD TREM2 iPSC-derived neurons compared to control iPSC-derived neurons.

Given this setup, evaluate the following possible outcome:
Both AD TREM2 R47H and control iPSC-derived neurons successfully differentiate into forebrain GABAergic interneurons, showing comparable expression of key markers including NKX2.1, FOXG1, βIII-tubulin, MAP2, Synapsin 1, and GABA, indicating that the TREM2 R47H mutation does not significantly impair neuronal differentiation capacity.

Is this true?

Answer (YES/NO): YES